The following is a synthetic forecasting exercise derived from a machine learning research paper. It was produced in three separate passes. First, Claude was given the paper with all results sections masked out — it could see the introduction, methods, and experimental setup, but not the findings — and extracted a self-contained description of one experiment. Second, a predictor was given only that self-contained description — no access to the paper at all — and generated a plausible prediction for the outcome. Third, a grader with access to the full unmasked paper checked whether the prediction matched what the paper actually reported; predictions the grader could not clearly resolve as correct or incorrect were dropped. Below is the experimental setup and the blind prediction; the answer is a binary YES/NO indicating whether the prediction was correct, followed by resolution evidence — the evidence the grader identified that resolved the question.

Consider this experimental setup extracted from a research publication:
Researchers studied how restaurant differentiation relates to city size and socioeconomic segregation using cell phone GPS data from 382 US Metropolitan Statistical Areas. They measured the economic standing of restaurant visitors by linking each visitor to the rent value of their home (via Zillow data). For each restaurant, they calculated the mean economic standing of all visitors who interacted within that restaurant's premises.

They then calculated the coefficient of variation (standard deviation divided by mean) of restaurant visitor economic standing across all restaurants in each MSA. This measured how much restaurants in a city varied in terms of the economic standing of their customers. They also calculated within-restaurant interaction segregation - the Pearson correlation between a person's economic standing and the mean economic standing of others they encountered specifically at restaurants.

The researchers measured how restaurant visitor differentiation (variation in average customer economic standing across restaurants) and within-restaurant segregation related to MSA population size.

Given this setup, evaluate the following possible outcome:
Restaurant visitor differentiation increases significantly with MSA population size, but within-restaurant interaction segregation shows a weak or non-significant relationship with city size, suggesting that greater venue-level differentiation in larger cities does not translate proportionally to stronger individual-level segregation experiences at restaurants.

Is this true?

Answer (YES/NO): NO